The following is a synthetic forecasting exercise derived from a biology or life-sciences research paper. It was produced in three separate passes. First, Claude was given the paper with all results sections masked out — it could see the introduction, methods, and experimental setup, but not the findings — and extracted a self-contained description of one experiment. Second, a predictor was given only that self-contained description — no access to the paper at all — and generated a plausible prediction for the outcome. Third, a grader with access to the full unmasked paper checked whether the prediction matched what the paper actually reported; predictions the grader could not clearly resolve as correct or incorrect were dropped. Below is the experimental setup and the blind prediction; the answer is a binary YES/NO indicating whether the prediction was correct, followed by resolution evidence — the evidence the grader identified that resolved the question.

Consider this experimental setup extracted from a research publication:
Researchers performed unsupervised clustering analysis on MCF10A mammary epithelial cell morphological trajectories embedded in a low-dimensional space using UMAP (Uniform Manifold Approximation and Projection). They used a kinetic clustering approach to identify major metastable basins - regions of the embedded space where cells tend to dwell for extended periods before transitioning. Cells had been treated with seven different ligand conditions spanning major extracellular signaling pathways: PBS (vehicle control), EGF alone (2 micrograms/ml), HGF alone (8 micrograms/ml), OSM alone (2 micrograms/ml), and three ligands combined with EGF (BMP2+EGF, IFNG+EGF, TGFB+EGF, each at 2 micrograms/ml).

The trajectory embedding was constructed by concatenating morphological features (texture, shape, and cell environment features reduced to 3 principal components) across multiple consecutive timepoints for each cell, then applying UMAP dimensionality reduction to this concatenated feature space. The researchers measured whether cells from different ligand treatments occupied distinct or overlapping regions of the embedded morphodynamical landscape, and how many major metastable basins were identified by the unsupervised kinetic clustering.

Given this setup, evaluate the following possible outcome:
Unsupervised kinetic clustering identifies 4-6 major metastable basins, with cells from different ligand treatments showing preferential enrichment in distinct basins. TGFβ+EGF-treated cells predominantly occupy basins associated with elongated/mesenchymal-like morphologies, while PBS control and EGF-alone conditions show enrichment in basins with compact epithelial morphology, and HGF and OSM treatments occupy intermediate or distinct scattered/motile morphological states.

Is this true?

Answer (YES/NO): NO